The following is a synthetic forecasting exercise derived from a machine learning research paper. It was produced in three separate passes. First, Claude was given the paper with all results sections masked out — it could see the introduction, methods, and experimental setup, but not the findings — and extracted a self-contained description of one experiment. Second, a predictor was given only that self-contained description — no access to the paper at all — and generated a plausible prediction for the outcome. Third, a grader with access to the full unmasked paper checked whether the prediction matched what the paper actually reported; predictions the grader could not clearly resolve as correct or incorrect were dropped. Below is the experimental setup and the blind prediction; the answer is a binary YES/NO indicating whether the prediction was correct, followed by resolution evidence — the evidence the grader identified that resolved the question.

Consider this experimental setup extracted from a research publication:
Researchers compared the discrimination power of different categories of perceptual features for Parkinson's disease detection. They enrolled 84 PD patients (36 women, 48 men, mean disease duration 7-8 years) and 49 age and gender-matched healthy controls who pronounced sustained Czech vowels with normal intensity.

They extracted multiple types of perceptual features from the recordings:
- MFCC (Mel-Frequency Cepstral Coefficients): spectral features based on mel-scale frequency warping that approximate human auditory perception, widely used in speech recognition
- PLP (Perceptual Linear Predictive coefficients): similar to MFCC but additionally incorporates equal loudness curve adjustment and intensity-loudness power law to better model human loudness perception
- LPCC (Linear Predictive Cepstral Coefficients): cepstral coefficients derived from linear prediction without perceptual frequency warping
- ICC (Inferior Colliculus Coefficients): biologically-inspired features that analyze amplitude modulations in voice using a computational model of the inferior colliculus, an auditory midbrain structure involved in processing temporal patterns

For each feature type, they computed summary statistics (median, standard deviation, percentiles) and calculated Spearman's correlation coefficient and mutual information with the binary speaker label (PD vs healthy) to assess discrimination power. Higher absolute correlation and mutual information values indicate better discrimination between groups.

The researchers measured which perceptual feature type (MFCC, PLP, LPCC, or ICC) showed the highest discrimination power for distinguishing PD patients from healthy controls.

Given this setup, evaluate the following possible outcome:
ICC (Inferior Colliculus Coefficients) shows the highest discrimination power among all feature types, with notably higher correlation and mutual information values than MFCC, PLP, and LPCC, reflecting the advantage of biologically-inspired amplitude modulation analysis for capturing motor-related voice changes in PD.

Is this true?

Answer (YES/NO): NO